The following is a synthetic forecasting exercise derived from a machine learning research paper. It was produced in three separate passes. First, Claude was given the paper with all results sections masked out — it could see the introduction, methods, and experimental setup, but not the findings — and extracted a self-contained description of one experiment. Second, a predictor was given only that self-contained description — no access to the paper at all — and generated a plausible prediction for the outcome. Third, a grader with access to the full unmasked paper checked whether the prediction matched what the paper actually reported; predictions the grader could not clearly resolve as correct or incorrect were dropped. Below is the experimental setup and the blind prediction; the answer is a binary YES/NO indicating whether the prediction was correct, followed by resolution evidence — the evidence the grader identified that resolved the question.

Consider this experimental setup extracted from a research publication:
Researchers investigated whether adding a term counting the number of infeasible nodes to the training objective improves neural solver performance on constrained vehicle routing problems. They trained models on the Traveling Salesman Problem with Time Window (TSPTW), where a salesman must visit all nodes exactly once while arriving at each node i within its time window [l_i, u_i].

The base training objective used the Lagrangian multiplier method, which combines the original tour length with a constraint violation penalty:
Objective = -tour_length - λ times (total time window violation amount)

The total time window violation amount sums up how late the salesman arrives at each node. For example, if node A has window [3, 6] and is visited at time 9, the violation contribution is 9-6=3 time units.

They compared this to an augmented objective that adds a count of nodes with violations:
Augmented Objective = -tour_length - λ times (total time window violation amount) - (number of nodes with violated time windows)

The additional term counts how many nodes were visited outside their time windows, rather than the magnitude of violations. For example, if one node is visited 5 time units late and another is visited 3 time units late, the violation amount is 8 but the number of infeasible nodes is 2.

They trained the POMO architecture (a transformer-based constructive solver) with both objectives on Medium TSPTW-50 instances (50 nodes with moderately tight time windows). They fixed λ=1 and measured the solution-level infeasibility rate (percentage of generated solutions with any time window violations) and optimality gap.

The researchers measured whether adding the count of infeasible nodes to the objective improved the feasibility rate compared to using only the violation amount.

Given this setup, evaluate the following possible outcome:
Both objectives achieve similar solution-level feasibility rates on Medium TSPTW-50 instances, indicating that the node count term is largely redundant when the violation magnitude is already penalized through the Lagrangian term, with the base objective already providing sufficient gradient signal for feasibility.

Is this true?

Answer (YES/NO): NO